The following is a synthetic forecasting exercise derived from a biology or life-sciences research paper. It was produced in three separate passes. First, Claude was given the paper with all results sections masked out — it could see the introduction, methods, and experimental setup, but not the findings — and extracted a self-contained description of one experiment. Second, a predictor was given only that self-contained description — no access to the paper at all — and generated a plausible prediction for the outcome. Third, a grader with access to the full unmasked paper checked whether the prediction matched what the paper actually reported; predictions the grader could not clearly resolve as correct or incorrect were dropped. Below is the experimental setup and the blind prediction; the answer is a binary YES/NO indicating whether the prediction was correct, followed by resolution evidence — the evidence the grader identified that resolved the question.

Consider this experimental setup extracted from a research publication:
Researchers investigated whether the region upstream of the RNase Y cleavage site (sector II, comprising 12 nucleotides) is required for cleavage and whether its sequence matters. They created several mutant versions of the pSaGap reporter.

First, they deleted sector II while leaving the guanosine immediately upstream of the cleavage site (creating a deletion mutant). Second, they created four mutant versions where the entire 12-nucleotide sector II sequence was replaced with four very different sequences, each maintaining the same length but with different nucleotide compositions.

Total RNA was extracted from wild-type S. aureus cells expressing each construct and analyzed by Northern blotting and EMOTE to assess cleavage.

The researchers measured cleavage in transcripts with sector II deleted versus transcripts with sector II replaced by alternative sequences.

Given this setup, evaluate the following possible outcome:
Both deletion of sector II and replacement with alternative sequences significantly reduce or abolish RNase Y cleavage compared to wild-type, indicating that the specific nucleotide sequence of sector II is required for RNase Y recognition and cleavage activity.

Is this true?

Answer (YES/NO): NO